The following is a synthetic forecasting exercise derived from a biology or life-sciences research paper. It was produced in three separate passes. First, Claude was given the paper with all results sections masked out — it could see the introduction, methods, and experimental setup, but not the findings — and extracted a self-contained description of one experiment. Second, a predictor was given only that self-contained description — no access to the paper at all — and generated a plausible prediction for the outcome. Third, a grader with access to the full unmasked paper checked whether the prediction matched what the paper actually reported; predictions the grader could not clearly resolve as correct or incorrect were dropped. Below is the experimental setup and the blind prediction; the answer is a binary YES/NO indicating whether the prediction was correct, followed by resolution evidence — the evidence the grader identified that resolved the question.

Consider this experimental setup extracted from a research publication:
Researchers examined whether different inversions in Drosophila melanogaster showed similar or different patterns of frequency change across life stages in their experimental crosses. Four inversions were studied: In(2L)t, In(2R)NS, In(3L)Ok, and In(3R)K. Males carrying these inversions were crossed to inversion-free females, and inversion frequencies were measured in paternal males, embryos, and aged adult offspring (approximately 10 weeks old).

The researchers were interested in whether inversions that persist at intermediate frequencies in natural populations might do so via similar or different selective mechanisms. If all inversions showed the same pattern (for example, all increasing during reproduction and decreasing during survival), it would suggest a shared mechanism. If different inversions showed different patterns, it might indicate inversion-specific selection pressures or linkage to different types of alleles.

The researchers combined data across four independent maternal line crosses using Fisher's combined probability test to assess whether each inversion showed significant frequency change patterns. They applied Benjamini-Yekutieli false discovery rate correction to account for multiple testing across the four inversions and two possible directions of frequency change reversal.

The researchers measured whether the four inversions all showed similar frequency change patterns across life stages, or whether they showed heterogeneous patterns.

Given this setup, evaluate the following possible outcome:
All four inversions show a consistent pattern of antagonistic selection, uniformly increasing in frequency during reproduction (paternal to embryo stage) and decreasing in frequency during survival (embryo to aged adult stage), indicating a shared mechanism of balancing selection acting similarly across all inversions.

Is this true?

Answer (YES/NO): NO